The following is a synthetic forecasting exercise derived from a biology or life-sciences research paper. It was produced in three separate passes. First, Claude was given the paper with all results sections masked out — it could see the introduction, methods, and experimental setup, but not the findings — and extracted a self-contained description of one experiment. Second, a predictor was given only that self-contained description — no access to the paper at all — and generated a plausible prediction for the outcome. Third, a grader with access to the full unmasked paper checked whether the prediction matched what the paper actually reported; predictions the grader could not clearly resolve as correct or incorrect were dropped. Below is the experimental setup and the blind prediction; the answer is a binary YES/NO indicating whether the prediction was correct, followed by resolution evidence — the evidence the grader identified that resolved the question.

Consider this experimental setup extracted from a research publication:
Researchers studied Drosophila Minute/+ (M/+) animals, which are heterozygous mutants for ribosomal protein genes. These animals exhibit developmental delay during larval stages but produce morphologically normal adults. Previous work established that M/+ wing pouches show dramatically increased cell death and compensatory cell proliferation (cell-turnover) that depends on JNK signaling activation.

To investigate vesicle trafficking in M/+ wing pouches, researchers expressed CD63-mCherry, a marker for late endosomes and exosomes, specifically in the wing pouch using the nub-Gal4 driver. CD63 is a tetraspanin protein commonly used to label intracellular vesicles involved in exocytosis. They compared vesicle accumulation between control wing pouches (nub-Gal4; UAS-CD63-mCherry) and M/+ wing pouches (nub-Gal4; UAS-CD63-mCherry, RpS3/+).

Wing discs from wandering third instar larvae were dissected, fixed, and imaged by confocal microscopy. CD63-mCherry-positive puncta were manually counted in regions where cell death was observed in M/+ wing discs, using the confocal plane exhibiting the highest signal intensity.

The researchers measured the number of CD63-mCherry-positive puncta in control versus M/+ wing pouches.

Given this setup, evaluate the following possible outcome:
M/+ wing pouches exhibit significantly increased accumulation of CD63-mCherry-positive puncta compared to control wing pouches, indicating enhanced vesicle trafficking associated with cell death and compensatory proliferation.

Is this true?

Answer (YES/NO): YES